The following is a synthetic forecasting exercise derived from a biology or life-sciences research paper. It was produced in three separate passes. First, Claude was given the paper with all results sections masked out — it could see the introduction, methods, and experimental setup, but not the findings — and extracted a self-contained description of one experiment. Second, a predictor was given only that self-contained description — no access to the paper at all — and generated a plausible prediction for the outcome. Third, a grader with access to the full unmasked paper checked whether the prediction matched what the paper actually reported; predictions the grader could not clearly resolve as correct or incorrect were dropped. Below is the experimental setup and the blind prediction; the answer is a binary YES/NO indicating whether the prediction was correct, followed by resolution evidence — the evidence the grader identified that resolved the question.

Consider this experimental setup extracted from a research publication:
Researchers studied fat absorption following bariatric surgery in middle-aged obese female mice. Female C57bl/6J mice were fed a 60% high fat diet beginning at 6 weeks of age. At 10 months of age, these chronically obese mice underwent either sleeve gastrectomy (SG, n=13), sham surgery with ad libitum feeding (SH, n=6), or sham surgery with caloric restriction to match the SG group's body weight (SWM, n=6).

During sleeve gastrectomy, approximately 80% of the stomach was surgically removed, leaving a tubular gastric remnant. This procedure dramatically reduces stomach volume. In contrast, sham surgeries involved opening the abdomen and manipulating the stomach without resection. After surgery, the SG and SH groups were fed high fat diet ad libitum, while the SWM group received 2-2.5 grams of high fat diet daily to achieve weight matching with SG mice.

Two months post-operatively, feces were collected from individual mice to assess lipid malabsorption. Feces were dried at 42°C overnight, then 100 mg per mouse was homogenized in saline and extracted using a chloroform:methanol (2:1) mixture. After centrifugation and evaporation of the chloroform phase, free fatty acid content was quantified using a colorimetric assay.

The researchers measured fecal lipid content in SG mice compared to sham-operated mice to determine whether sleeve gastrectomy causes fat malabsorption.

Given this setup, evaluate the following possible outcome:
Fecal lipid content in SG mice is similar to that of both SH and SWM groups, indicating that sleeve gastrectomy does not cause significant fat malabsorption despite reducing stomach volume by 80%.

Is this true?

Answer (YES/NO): NO